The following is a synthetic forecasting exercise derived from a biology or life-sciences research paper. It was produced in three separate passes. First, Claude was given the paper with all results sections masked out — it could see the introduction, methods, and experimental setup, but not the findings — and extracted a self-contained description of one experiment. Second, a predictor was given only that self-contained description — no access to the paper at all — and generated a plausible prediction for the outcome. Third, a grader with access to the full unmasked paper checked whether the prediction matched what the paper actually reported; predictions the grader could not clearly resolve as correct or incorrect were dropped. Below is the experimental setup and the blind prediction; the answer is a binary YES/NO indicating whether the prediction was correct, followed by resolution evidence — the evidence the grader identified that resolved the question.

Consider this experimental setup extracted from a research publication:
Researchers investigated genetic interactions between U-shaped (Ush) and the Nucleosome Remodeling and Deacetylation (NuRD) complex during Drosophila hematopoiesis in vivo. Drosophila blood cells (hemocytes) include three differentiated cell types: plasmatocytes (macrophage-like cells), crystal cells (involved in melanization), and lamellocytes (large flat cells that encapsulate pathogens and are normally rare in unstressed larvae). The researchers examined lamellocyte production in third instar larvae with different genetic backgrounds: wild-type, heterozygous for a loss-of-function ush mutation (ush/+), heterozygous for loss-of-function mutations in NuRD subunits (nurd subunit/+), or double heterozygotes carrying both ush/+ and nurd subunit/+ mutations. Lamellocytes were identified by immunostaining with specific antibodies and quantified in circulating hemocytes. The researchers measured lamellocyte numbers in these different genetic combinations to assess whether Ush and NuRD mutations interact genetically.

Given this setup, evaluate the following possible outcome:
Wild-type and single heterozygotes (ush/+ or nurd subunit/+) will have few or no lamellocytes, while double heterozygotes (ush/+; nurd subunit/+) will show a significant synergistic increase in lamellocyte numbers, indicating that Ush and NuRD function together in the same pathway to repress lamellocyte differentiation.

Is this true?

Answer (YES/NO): YES